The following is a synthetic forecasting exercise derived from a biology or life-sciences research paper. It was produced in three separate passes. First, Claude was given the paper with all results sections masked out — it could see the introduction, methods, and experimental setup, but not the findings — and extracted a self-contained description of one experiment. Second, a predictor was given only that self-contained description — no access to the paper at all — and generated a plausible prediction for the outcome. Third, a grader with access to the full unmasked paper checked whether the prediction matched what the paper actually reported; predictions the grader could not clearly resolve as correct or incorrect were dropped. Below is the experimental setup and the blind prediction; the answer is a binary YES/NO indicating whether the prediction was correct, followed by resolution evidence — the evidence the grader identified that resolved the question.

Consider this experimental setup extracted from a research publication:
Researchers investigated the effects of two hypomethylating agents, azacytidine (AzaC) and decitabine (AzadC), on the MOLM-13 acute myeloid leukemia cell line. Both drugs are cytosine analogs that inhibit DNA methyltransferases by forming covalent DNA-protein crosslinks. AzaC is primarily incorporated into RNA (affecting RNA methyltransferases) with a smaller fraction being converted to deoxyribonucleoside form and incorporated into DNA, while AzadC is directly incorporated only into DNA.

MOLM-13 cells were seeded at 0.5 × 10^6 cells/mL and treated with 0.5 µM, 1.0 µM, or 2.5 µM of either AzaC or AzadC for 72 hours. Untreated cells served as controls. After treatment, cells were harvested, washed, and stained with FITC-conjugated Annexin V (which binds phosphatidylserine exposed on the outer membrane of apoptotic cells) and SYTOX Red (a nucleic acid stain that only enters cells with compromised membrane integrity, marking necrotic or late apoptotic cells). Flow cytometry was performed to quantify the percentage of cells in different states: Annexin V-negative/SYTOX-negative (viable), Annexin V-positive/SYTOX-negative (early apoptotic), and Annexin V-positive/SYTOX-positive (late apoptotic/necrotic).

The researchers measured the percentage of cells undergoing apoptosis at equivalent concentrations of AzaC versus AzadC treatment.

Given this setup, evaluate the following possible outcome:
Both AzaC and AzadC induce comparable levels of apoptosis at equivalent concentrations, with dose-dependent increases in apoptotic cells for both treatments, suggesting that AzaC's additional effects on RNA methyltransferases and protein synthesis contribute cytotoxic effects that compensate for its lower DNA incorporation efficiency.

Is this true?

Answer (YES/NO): NO